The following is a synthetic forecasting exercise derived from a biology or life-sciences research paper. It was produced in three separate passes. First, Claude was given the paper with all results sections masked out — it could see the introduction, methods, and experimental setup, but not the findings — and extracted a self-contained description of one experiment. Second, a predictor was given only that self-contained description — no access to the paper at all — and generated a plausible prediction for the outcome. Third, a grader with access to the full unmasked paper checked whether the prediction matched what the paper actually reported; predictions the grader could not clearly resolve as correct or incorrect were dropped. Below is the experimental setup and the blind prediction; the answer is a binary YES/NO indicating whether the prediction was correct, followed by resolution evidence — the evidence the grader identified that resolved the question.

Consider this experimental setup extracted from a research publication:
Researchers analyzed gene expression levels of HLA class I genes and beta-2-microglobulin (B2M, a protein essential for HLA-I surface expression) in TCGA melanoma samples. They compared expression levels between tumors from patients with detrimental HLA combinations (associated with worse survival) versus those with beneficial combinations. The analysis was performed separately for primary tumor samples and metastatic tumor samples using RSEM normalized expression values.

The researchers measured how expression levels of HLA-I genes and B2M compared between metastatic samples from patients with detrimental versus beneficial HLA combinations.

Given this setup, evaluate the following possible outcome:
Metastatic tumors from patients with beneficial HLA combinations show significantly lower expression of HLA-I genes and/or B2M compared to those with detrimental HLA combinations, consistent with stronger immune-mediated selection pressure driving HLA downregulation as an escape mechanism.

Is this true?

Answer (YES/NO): NO